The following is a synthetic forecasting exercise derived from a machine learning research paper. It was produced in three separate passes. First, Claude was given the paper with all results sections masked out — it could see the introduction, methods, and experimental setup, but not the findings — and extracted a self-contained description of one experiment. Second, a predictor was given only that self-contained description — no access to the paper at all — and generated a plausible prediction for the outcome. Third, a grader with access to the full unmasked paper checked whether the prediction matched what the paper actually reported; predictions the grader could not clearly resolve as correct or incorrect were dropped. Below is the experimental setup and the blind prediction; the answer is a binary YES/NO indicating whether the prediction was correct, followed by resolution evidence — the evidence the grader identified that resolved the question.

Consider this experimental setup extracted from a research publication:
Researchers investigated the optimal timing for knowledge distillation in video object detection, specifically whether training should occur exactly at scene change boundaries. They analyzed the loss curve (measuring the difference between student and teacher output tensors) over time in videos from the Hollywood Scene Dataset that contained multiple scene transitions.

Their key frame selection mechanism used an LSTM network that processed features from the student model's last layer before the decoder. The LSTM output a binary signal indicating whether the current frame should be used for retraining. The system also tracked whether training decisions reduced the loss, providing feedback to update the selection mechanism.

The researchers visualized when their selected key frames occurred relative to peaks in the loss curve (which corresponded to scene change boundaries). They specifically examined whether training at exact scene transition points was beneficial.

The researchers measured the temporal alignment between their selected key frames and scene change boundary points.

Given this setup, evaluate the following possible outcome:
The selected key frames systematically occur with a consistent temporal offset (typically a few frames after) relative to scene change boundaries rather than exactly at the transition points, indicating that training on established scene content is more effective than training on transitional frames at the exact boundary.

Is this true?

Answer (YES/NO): YES